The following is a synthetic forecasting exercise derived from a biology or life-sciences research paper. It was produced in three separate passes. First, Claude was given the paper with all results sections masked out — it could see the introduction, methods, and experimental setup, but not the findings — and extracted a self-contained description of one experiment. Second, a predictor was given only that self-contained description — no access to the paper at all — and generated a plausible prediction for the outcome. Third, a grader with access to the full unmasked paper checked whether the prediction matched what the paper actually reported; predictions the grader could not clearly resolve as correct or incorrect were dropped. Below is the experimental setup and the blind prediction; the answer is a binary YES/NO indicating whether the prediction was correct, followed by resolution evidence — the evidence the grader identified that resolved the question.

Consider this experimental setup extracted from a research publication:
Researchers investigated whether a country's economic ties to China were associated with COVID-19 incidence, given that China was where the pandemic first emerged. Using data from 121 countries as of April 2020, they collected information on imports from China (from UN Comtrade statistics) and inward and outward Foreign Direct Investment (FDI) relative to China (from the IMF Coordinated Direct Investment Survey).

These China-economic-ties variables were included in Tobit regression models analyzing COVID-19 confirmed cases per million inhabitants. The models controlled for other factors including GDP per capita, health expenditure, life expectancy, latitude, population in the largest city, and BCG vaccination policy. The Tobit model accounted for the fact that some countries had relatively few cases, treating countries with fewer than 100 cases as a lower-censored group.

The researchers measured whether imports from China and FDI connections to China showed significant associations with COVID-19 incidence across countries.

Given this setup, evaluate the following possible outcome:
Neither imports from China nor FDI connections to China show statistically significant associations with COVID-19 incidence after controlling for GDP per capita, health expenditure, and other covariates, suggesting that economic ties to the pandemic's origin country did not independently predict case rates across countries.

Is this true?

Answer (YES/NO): NO